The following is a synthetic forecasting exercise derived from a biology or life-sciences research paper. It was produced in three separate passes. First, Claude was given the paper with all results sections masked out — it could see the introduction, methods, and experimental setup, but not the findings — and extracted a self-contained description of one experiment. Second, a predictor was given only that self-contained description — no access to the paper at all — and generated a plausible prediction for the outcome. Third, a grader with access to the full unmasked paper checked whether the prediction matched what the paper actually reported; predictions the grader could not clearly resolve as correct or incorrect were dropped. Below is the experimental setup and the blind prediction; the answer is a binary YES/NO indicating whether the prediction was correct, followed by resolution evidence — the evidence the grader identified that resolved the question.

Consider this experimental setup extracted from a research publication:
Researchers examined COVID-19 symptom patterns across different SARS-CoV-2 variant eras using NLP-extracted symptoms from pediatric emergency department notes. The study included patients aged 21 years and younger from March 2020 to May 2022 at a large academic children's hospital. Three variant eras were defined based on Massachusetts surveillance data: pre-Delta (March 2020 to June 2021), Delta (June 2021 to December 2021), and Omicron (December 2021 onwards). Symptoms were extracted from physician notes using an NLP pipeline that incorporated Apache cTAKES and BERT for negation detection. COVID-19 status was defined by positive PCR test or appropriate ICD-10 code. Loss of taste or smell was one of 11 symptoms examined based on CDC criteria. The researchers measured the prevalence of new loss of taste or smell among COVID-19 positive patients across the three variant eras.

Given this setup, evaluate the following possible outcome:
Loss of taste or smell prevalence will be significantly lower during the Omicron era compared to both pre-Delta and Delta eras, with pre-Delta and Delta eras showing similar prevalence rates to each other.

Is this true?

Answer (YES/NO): NO